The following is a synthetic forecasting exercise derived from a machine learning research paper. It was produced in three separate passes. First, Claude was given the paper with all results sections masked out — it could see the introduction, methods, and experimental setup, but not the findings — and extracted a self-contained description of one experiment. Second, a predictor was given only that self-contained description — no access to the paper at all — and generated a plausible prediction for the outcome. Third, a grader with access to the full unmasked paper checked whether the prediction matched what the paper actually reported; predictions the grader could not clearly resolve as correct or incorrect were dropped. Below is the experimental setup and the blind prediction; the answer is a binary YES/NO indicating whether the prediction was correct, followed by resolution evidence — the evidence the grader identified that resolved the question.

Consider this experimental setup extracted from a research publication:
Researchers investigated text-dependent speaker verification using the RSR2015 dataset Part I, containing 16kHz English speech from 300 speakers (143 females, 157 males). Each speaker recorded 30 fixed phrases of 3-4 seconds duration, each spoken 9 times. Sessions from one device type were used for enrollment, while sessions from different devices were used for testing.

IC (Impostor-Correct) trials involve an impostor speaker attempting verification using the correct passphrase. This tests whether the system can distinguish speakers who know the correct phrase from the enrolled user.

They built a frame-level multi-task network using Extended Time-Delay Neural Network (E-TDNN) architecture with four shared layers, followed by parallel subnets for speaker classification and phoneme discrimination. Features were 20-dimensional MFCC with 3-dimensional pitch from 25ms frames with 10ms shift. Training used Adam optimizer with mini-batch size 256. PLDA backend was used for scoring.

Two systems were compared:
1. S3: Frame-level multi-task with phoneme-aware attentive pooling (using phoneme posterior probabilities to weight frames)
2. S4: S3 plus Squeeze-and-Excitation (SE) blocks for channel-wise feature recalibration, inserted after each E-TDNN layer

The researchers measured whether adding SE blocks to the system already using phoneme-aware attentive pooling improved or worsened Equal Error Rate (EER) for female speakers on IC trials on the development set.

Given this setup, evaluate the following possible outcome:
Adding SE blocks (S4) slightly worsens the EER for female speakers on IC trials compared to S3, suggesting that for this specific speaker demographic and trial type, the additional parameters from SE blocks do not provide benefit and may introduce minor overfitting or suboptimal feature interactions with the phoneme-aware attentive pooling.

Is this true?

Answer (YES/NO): YES